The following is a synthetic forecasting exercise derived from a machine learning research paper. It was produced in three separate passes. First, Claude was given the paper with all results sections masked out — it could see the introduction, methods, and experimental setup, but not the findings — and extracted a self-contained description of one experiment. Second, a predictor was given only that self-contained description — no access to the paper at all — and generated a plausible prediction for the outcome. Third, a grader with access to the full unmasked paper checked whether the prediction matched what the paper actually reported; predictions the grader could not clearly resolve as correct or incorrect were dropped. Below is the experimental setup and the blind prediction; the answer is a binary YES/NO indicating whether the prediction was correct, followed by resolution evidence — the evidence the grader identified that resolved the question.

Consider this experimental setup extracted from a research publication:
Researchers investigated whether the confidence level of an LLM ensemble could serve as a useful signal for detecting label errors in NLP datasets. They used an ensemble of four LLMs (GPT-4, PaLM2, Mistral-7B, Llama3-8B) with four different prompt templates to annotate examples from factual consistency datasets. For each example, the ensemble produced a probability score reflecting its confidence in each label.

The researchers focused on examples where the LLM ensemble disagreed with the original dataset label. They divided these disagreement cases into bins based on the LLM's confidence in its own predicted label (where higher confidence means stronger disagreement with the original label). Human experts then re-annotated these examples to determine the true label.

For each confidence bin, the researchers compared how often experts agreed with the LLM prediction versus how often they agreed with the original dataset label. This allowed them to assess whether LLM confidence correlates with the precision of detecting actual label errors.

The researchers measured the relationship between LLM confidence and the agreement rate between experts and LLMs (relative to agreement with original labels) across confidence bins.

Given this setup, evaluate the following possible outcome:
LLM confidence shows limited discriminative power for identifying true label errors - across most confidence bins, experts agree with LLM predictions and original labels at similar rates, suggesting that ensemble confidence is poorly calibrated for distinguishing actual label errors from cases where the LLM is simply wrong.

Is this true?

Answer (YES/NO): NO